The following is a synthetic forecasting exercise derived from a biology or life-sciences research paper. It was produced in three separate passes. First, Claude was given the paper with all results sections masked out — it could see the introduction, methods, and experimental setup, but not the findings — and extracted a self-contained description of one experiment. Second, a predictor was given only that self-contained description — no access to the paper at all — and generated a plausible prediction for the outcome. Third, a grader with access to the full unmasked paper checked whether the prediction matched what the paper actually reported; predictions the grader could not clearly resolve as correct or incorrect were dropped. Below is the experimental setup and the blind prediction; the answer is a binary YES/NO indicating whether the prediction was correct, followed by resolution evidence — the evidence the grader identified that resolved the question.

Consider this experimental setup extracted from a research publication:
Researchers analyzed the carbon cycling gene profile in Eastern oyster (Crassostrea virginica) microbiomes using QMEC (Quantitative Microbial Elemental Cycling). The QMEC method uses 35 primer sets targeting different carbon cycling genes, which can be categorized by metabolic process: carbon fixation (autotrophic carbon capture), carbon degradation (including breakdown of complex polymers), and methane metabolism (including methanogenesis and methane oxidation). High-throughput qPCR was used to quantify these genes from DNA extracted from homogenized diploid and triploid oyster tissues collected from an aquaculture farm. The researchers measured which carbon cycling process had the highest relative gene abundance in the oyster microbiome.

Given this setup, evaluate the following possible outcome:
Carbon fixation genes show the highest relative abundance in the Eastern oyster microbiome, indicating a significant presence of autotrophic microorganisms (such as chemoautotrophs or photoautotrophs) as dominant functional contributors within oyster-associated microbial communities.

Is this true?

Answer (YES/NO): YES